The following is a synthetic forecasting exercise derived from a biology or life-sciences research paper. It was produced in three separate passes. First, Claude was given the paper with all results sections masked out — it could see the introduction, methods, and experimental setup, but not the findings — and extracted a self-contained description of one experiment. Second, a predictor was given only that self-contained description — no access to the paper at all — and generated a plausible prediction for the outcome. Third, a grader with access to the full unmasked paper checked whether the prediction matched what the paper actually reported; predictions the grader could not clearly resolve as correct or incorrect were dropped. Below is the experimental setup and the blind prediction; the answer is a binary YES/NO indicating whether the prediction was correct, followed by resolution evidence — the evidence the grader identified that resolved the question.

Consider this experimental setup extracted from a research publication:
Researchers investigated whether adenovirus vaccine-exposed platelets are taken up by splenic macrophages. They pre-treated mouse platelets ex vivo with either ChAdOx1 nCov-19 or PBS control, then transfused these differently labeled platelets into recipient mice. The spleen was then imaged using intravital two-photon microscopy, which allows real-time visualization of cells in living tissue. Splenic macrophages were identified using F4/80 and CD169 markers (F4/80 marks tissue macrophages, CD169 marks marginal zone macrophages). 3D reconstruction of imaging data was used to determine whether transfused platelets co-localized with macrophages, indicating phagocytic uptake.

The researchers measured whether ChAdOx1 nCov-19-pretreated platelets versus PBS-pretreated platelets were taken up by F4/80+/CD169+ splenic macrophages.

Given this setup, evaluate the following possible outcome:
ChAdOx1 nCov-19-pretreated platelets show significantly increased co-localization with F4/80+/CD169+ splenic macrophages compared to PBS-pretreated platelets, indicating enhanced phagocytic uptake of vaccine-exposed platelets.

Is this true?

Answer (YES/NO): YES